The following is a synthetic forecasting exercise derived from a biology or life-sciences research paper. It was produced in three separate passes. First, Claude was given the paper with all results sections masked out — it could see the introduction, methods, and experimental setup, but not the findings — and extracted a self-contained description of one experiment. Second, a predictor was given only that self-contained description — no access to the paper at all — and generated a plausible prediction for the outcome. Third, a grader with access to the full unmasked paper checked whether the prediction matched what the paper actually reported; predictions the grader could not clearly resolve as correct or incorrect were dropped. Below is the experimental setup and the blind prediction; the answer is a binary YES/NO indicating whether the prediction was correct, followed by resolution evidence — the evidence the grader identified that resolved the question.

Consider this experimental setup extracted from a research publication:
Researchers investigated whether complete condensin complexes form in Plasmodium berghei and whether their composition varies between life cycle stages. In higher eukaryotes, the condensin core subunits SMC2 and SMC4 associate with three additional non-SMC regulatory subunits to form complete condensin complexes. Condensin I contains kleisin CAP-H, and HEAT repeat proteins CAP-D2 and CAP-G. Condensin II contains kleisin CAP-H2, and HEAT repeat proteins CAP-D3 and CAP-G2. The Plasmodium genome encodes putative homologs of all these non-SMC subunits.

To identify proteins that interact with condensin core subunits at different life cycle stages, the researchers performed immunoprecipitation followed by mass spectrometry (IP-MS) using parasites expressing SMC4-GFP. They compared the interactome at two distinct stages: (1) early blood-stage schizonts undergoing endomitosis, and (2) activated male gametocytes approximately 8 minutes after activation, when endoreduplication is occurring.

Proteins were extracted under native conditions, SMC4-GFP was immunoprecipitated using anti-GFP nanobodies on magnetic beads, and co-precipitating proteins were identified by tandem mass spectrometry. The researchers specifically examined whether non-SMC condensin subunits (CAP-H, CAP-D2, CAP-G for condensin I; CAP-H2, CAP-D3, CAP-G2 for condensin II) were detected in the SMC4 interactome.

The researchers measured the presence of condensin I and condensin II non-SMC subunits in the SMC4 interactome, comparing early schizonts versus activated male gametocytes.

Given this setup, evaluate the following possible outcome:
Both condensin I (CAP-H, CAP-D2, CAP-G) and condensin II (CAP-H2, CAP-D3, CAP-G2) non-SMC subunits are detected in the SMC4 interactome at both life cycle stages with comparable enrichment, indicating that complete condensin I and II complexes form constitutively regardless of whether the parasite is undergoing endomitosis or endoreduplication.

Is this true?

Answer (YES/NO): NO